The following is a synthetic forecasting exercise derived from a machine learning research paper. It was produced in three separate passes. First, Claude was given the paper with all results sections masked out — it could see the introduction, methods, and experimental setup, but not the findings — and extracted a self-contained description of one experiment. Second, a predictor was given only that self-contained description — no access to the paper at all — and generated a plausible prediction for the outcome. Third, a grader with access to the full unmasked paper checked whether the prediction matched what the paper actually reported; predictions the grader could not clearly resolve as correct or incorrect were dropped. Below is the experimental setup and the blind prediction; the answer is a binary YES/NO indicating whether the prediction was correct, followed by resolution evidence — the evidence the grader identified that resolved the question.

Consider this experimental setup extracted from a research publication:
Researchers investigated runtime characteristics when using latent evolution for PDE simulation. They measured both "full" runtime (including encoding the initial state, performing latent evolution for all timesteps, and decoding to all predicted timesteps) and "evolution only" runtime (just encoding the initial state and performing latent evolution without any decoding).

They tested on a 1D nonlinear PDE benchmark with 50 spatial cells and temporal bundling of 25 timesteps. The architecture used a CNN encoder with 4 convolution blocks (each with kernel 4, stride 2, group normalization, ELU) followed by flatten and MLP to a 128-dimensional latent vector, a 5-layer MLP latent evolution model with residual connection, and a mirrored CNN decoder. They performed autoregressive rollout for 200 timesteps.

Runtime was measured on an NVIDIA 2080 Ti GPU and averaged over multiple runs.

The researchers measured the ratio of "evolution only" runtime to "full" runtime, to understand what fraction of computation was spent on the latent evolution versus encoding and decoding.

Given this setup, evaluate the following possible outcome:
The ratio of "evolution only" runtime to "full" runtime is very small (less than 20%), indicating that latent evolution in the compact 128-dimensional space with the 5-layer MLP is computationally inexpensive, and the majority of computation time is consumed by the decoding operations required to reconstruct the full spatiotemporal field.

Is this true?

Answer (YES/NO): NO